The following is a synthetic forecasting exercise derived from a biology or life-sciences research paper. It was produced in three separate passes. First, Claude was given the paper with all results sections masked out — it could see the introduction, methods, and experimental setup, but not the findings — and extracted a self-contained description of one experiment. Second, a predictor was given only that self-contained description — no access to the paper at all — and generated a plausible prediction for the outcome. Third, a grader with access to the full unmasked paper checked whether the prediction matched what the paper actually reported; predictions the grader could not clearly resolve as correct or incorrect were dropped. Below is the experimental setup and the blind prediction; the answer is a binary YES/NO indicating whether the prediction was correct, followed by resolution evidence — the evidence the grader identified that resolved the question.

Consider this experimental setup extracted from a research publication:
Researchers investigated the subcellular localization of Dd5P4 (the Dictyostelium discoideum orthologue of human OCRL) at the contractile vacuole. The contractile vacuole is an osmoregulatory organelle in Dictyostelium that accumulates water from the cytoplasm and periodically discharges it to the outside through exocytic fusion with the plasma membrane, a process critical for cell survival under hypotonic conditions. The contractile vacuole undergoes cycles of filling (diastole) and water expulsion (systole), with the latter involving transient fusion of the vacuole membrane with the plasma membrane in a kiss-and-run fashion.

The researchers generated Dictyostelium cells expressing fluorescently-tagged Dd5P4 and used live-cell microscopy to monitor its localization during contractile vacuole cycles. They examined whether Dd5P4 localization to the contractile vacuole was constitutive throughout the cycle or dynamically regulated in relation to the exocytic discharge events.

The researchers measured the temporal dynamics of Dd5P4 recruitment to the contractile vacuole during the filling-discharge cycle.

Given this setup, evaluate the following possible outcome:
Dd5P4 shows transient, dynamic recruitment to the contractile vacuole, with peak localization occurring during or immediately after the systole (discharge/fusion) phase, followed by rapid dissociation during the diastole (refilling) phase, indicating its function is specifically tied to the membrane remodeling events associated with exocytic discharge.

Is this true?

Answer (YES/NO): YES